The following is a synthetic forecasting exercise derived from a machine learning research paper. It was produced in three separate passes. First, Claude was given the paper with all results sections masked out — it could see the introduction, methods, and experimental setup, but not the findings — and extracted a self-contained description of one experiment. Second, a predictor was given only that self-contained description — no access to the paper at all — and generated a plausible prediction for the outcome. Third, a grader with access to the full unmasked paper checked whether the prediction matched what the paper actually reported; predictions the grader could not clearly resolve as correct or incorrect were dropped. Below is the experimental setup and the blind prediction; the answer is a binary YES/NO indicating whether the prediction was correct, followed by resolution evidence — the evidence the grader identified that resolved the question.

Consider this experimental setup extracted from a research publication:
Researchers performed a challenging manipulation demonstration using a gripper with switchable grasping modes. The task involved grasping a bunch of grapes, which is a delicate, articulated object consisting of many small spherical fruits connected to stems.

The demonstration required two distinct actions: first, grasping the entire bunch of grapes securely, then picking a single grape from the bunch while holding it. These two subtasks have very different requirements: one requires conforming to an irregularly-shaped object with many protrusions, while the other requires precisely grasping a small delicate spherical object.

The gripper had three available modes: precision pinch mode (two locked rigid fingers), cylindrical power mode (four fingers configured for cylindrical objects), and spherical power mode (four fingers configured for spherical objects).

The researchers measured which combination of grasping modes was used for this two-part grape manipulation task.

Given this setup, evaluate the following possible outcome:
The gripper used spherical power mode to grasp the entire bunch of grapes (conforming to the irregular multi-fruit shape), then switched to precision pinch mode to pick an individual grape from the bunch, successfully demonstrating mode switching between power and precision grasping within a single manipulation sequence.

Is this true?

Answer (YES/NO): YES